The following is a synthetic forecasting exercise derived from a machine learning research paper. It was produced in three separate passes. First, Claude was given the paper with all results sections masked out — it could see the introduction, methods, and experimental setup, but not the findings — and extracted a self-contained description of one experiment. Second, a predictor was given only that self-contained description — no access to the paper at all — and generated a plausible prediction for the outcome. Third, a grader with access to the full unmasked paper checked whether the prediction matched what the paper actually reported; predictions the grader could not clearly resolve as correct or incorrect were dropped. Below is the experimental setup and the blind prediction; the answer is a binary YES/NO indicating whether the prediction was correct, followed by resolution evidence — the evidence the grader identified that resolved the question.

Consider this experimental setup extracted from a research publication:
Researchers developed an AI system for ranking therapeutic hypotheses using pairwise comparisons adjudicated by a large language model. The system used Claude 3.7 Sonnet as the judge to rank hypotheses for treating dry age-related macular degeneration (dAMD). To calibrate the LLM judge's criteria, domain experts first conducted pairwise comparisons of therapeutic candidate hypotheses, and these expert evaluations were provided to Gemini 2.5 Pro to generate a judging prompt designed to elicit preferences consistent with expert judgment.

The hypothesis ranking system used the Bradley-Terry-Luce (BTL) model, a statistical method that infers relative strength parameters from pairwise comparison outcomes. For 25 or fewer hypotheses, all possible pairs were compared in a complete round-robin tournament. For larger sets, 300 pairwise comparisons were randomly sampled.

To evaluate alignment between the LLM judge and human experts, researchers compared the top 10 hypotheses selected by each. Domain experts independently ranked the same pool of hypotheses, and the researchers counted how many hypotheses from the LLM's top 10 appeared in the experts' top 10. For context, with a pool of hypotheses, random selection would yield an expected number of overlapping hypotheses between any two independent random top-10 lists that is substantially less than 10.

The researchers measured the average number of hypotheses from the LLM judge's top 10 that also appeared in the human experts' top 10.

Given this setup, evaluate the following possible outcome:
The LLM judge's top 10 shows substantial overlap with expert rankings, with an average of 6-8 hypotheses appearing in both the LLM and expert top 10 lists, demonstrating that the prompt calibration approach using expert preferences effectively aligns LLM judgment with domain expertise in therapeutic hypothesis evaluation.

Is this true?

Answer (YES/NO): YES